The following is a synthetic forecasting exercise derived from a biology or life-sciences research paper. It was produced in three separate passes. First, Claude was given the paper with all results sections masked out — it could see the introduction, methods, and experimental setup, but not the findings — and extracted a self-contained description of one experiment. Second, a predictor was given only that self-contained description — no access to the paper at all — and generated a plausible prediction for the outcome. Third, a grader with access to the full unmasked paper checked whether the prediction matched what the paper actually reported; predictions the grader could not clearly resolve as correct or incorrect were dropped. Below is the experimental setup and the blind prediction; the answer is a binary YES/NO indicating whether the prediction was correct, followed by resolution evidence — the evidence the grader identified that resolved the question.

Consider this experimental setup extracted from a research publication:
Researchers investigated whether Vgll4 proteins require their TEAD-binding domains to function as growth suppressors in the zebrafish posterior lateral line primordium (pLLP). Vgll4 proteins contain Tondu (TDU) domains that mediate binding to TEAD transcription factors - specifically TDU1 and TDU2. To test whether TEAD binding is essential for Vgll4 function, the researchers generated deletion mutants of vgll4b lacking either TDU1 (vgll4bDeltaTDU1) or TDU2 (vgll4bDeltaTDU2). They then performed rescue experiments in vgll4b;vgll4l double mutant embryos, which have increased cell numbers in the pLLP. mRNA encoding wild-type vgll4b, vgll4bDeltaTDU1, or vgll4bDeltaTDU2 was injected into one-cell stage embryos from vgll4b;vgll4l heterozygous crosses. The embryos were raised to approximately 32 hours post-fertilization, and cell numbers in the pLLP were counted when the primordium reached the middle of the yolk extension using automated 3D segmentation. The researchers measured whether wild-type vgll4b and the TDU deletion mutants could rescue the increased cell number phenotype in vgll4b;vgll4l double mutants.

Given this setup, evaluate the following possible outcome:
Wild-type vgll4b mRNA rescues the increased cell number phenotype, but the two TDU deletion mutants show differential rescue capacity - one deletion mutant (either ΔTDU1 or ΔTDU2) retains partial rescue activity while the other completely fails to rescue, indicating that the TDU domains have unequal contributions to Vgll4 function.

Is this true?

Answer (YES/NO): NO